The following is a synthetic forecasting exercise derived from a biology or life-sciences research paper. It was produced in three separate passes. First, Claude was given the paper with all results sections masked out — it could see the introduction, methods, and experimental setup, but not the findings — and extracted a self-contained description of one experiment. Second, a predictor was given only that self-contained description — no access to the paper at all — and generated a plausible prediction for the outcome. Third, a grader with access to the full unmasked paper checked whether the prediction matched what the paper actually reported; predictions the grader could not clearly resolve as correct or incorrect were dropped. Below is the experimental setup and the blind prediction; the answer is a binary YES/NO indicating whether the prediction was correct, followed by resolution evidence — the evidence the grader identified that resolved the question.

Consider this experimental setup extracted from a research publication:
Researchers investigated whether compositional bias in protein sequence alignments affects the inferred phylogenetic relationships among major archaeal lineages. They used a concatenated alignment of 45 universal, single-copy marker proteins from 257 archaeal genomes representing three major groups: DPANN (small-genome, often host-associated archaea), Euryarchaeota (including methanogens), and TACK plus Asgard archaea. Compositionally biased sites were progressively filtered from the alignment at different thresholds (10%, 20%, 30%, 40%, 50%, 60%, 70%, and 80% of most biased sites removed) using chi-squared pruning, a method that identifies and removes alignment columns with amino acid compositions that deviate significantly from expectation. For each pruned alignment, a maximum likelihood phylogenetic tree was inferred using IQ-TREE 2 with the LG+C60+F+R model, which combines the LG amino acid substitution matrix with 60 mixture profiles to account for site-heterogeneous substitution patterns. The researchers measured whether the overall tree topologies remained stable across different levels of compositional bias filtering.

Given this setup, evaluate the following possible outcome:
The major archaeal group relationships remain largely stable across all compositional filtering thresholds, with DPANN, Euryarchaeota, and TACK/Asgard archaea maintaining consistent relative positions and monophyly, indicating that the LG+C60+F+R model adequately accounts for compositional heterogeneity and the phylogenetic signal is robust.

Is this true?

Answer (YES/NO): YES